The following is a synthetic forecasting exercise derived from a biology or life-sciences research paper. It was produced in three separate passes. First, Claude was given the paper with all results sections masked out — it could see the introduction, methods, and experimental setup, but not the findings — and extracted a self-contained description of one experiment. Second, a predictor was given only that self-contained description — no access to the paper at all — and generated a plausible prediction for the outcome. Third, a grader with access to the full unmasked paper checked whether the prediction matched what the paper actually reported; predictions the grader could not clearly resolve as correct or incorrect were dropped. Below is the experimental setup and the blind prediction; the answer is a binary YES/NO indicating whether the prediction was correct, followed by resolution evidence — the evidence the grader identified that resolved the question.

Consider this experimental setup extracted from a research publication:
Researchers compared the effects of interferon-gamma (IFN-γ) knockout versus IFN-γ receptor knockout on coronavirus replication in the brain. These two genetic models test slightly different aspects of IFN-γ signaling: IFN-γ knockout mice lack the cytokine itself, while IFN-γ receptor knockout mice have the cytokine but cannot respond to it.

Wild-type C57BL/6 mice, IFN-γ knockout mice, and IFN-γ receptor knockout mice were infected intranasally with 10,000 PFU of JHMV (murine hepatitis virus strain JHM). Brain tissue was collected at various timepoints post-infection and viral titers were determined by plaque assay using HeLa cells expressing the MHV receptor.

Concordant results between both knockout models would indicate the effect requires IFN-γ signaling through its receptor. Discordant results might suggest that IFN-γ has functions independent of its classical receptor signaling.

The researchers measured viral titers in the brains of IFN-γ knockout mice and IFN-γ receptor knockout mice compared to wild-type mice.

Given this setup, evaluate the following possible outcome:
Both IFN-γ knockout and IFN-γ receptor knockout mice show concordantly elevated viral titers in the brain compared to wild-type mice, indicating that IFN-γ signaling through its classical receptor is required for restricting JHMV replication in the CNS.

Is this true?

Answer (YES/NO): NO